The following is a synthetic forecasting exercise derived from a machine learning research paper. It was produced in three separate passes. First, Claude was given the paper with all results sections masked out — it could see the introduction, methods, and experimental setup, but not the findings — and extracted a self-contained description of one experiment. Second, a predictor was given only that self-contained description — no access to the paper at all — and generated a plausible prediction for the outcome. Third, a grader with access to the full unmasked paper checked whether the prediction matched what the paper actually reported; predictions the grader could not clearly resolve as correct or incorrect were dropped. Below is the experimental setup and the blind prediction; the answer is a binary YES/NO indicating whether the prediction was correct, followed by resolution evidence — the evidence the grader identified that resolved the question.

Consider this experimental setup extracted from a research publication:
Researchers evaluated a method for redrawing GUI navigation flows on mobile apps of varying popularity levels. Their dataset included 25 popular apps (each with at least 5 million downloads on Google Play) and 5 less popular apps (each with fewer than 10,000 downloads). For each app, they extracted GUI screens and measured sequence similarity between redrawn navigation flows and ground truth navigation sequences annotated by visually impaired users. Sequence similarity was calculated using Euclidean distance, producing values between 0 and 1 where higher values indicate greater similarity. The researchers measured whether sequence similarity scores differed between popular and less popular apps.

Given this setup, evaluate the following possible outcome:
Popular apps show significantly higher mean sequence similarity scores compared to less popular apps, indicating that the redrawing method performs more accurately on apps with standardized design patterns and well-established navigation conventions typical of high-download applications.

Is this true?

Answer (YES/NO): NO